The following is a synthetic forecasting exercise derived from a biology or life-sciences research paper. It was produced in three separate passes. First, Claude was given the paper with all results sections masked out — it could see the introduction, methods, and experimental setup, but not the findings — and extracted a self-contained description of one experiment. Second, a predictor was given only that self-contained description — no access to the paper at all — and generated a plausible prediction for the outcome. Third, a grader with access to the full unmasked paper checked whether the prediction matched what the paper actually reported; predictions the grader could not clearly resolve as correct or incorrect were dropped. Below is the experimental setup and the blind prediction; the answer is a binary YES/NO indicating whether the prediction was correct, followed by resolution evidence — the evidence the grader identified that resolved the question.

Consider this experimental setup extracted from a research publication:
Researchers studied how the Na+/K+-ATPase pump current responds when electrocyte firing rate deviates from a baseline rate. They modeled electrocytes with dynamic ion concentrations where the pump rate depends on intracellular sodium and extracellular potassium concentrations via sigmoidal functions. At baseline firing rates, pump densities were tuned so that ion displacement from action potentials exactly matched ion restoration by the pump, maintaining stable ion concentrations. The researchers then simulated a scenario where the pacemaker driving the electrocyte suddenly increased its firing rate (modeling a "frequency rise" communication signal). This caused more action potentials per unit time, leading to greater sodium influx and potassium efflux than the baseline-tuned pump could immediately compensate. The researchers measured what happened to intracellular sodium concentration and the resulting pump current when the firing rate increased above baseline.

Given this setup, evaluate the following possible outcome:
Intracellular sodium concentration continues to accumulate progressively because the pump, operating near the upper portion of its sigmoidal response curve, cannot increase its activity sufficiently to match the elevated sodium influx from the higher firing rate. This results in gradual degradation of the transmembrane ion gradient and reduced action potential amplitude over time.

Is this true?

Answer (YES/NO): NO